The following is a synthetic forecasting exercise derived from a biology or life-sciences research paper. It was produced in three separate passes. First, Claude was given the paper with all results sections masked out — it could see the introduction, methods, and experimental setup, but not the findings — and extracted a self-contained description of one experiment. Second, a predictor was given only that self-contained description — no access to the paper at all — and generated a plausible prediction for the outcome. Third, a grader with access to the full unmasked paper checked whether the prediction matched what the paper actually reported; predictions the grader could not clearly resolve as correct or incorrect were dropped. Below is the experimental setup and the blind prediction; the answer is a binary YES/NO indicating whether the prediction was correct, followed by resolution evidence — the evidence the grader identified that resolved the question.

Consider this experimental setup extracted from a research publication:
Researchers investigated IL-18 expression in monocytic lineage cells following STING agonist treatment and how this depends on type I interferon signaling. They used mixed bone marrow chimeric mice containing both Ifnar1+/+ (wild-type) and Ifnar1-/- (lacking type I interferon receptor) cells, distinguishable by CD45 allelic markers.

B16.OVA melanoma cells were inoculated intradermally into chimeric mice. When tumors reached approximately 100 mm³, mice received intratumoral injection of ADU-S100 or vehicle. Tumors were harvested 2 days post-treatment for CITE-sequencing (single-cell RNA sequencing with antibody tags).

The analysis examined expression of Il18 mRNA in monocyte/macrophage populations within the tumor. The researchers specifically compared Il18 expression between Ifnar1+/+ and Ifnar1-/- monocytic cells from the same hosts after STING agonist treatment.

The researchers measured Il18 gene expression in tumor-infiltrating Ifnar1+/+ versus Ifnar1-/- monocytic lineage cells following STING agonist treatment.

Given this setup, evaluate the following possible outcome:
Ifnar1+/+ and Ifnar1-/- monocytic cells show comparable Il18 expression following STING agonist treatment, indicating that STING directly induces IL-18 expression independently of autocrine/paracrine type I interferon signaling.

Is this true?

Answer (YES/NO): NO